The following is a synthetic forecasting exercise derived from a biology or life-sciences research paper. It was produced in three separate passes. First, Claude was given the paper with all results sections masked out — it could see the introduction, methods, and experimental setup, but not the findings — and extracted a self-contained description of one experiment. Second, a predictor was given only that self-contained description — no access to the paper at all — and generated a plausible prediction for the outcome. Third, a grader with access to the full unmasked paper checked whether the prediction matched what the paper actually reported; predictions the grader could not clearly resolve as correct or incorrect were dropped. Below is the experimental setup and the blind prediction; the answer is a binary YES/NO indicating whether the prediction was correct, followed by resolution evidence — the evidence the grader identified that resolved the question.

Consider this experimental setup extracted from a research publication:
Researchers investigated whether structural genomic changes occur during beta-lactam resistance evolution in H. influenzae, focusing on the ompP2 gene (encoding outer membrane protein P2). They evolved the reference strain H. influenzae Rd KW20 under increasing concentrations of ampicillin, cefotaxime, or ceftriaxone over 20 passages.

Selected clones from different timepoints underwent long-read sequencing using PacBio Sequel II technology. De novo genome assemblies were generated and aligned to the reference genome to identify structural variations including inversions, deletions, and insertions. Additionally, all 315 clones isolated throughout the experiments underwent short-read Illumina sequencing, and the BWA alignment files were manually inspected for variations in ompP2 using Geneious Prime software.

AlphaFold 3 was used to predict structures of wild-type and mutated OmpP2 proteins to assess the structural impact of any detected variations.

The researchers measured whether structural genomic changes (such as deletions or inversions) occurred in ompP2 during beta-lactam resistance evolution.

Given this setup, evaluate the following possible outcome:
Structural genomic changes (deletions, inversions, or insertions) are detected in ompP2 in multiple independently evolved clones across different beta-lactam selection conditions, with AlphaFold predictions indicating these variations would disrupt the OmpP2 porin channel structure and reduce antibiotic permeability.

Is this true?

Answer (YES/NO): NO